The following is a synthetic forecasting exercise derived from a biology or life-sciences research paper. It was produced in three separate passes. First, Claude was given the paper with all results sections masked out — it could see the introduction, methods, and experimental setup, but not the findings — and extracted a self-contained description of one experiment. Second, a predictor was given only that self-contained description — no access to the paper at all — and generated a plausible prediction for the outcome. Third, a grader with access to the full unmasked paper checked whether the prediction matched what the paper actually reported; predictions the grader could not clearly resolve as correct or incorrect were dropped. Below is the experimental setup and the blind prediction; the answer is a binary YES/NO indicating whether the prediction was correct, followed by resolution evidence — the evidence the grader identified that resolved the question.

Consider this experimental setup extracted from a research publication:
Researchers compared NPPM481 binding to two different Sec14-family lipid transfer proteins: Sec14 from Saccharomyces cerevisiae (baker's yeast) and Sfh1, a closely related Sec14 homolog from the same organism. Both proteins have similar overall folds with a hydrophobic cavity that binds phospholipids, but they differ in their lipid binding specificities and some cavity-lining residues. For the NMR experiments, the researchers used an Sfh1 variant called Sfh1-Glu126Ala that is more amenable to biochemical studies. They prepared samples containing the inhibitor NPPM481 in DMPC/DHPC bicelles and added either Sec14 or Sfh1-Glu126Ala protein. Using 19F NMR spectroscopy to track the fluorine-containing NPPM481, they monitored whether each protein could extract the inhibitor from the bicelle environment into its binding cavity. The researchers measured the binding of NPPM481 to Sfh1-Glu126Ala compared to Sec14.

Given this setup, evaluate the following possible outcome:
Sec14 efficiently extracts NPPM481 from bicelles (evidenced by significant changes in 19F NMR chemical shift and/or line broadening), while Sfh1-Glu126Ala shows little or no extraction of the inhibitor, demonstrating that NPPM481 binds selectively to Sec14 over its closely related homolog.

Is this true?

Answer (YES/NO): YES